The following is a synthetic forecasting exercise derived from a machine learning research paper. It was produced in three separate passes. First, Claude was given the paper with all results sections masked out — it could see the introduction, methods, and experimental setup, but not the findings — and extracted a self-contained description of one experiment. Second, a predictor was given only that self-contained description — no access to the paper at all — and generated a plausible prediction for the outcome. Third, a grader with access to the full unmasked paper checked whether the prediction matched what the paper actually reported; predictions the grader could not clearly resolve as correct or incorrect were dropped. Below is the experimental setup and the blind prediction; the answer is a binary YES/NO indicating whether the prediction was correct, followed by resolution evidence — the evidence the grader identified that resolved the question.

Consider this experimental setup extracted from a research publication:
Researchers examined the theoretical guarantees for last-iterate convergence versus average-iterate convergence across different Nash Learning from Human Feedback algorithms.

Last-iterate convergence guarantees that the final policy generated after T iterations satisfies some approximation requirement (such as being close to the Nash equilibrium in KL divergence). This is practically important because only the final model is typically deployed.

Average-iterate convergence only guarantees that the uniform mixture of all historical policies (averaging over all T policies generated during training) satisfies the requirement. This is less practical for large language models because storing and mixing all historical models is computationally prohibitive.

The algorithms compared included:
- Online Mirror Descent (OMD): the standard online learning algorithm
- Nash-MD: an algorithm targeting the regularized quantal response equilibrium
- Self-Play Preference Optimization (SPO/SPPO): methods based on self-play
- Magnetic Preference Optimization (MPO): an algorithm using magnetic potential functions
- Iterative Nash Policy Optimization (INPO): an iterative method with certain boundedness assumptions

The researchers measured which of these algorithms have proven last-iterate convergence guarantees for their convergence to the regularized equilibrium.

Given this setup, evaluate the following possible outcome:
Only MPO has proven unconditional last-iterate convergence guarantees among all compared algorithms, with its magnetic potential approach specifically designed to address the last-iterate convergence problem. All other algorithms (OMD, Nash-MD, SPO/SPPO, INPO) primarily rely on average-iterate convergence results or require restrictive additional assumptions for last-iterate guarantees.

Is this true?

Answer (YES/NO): NO